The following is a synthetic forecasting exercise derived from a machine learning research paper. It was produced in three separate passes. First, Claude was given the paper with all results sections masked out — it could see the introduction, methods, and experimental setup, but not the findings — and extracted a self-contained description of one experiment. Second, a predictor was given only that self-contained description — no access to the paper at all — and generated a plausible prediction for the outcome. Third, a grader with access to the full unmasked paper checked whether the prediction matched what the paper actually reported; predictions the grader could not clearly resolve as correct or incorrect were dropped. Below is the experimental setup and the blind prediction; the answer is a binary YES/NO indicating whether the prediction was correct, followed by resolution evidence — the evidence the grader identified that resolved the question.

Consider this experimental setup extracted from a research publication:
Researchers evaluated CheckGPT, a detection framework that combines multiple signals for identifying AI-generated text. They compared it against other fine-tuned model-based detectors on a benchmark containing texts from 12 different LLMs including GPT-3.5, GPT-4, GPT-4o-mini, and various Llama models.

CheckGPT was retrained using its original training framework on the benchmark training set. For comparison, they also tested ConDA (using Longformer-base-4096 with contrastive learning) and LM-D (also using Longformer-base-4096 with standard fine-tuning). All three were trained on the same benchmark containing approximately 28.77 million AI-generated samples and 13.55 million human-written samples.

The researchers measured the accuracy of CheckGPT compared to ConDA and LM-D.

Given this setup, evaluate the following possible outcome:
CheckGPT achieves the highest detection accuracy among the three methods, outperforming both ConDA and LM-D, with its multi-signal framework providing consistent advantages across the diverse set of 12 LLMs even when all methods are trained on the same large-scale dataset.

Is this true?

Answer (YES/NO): NO